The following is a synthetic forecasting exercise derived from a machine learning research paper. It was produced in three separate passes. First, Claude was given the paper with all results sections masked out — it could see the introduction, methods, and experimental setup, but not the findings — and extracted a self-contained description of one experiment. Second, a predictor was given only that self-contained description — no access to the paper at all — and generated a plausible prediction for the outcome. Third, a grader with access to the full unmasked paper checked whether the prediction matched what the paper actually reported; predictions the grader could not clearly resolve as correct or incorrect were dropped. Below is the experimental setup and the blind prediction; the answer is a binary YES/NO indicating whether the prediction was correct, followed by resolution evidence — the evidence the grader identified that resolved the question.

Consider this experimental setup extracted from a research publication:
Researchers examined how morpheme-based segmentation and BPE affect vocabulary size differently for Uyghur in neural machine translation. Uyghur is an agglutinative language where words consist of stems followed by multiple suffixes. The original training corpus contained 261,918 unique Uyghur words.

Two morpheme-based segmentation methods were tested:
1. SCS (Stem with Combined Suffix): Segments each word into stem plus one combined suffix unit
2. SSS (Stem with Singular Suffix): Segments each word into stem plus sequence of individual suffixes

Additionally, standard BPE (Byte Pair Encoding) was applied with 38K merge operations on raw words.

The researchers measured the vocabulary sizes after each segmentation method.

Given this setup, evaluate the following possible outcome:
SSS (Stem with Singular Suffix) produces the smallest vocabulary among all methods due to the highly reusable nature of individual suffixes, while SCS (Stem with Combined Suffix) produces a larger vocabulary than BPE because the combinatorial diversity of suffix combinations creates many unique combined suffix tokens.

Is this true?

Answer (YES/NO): NO